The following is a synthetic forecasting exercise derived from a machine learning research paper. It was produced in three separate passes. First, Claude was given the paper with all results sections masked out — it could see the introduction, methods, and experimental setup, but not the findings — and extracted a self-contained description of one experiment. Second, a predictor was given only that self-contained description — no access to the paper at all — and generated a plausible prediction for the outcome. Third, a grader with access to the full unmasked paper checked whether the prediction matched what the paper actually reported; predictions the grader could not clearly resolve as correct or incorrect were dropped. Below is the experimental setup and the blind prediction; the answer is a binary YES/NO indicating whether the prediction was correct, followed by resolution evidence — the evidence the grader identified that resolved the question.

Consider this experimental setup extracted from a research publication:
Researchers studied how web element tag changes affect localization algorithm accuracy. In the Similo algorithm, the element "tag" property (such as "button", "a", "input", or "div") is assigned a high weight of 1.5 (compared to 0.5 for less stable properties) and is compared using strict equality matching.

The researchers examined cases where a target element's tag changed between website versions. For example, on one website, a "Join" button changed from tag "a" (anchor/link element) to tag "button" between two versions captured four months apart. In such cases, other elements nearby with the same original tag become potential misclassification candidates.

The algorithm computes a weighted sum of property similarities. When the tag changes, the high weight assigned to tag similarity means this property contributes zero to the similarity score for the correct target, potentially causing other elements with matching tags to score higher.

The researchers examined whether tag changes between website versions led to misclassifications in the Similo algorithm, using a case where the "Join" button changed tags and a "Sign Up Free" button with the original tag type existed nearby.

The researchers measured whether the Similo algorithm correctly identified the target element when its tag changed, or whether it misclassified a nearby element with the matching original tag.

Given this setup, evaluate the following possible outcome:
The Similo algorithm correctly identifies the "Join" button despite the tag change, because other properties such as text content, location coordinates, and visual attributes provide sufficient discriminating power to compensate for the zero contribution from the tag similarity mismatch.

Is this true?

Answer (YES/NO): NO